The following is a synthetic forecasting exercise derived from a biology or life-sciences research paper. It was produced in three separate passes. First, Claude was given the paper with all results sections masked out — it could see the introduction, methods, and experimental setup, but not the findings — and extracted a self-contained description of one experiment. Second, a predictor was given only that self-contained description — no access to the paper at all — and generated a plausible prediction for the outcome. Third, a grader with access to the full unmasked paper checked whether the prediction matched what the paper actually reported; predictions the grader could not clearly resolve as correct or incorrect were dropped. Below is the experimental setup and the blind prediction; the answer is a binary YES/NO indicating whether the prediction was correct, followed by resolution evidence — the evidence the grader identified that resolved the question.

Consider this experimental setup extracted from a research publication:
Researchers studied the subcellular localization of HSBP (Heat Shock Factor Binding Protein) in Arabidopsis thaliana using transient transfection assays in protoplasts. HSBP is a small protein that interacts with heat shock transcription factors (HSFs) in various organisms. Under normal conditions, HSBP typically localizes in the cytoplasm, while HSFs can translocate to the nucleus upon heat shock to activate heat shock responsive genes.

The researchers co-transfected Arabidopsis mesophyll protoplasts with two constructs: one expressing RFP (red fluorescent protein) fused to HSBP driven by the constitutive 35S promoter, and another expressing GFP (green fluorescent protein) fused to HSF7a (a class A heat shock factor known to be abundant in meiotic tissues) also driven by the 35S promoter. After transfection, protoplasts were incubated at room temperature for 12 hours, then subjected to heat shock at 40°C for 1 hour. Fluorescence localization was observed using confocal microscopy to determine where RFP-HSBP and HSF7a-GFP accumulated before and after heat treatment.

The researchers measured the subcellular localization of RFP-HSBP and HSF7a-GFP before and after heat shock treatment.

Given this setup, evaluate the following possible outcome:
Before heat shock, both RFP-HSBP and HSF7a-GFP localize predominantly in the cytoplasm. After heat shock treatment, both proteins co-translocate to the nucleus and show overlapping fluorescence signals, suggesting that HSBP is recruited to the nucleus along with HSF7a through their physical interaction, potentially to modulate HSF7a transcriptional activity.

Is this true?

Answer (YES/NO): YES